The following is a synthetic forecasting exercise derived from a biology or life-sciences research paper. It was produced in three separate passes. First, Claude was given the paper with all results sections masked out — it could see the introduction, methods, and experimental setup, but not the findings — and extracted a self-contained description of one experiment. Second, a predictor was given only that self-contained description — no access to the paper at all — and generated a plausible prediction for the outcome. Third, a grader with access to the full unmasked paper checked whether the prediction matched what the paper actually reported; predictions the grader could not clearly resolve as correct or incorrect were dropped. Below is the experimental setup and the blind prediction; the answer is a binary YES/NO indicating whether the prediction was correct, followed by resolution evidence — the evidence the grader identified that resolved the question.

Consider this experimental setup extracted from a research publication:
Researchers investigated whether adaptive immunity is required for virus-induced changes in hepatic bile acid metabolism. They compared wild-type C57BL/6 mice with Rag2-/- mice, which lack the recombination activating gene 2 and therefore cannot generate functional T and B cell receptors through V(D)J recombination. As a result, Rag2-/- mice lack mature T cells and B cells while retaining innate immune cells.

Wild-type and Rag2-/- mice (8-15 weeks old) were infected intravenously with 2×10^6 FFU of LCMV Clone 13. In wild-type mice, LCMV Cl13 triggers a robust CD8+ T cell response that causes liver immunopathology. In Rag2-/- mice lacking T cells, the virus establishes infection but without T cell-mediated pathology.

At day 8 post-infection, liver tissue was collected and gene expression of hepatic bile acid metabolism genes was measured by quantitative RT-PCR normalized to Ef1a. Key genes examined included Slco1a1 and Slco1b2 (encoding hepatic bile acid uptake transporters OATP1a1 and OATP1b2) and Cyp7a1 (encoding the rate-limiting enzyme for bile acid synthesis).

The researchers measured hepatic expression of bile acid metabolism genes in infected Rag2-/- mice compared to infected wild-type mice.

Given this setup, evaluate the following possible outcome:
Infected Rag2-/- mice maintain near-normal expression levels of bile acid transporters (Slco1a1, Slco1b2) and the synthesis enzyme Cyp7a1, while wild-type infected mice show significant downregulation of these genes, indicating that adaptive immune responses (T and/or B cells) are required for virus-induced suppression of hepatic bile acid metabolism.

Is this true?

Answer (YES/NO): YES